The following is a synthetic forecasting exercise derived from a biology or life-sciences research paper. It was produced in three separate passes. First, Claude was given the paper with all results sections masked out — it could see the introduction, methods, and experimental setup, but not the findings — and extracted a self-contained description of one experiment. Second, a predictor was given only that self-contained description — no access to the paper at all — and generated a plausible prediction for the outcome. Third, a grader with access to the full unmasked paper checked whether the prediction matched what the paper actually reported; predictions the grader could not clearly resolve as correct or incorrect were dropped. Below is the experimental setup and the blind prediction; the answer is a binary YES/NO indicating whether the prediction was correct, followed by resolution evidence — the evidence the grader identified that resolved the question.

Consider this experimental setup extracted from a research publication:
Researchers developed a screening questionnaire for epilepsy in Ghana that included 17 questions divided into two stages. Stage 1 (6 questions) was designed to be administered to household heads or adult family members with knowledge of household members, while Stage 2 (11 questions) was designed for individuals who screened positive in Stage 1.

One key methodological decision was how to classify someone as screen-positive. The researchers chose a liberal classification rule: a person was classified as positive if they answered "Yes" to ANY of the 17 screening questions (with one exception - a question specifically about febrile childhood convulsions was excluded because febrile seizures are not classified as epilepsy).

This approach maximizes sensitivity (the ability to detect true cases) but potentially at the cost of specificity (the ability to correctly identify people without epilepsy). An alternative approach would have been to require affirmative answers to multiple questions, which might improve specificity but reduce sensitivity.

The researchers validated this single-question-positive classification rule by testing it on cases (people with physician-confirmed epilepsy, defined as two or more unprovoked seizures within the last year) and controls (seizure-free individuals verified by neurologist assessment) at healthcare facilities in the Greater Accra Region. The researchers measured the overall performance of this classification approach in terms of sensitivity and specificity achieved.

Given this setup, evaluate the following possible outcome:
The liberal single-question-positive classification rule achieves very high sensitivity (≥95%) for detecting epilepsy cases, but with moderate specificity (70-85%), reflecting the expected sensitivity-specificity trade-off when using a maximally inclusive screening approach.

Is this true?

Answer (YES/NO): NO